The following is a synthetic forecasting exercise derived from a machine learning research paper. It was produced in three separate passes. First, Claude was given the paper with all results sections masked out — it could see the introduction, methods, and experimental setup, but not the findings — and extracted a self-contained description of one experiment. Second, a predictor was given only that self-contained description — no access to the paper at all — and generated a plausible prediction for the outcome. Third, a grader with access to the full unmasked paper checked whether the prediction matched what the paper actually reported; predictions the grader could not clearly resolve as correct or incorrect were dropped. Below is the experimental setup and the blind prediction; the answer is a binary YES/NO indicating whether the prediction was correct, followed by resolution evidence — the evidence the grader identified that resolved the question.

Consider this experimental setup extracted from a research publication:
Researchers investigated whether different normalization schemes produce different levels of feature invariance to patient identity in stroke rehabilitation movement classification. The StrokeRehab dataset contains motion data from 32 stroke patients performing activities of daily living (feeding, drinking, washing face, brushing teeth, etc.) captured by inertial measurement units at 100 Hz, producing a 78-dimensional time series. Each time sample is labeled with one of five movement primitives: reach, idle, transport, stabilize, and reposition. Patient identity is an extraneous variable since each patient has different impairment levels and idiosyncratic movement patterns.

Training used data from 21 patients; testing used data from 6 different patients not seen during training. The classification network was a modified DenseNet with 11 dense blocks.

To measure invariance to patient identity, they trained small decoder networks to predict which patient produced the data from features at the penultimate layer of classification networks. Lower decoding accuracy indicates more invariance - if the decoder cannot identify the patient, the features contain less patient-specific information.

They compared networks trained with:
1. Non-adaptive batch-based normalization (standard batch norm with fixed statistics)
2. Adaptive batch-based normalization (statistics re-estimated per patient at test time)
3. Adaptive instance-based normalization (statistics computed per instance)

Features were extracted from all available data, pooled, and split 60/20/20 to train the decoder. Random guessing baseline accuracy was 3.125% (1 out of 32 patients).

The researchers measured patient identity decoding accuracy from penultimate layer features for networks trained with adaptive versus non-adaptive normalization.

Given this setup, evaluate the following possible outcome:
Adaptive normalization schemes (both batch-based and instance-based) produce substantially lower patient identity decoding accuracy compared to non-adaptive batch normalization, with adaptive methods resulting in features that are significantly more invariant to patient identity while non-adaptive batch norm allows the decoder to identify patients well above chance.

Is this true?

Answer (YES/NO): NO